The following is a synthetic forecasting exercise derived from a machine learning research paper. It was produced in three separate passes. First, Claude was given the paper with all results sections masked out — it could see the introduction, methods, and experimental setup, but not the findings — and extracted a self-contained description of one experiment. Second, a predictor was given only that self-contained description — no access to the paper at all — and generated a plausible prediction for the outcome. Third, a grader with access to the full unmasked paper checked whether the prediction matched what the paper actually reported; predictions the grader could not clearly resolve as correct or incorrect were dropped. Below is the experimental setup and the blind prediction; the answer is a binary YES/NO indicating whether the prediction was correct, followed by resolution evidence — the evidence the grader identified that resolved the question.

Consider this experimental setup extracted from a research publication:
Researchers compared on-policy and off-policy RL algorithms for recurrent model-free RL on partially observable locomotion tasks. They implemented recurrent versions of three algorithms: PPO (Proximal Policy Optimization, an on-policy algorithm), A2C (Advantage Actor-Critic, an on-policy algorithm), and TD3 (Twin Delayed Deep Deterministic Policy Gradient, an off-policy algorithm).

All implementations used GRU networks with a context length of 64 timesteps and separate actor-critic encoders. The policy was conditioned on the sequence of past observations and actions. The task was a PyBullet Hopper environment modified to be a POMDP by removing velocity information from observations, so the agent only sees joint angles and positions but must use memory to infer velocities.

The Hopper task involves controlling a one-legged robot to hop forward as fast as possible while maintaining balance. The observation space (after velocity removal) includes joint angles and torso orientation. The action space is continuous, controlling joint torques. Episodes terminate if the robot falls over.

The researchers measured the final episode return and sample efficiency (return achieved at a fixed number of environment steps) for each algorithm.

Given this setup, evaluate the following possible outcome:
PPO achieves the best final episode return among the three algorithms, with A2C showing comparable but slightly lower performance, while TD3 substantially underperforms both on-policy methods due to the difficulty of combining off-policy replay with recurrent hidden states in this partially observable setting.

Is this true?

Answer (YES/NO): NO